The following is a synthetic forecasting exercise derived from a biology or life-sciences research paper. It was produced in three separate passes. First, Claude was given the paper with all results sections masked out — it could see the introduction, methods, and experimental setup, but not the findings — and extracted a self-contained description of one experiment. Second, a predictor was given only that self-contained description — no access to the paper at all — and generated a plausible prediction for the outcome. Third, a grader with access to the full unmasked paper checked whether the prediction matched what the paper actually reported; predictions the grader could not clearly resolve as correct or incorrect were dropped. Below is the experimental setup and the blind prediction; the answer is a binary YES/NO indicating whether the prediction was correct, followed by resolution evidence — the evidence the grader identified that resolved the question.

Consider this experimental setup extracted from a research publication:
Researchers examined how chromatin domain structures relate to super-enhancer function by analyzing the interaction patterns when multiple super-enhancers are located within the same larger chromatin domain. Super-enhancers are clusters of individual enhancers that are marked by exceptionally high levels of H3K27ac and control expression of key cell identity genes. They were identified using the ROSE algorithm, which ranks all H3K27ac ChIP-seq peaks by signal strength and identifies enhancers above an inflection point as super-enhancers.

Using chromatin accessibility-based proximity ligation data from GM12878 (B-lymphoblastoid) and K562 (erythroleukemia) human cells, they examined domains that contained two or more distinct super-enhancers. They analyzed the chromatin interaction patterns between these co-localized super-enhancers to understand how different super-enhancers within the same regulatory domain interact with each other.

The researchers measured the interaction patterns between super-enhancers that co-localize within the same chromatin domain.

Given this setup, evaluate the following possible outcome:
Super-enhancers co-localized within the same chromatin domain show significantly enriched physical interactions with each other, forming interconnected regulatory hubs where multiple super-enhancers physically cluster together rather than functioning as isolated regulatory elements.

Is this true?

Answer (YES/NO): YES